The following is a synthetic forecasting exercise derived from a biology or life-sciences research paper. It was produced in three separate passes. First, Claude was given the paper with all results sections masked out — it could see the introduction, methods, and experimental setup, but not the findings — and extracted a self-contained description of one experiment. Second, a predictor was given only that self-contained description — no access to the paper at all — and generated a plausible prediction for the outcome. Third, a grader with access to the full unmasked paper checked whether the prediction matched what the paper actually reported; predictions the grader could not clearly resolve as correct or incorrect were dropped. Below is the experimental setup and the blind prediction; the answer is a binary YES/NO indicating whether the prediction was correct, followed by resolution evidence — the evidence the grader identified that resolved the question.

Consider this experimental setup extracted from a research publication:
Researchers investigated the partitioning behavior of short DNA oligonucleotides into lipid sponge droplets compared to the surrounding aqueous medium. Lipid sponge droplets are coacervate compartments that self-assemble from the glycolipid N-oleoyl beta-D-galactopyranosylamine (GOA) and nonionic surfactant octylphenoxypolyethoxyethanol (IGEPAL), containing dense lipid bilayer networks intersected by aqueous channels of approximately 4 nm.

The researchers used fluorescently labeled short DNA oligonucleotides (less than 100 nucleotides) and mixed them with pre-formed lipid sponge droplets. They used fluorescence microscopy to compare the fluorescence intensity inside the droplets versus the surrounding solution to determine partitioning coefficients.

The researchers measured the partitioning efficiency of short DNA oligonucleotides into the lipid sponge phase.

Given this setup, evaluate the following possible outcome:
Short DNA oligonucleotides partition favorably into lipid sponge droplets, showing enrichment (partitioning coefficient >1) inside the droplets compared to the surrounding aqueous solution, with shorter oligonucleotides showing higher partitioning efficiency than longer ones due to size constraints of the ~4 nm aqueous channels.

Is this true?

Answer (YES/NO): YES